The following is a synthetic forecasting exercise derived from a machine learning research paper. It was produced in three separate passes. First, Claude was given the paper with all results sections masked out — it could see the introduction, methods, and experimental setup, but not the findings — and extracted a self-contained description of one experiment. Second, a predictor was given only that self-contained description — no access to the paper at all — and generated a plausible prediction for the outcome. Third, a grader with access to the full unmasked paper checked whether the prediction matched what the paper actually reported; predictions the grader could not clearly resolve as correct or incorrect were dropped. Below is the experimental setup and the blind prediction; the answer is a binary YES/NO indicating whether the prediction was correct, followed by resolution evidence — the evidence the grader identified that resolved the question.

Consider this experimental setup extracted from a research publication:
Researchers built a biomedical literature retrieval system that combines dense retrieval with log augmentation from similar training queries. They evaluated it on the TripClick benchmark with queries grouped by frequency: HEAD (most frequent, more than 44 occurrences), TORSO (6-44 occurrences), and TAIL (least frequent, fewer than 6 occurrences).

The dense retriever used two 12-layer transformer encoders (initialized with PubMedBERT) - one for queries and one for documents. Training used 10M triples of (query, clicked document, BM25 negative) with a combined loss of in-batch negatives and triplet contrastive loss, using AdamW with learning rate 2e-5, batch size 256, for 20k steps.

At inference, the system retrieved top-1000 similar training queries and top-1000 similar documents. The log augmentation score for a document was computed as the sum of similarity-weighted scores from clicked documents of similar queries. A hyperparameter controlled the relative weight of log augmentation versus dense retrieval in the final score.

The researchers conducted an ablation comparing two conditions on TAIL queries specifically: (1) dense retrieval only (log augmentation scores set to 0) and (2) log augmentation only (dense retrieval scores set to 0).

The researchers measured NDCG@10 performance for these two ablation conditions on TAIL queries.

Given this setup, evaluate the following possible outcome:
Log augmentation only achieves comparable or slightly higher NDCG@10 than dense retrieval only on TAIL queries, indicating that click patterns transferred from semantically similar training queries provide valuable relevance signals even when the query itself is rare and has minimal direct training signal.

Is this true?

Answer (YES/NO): NO